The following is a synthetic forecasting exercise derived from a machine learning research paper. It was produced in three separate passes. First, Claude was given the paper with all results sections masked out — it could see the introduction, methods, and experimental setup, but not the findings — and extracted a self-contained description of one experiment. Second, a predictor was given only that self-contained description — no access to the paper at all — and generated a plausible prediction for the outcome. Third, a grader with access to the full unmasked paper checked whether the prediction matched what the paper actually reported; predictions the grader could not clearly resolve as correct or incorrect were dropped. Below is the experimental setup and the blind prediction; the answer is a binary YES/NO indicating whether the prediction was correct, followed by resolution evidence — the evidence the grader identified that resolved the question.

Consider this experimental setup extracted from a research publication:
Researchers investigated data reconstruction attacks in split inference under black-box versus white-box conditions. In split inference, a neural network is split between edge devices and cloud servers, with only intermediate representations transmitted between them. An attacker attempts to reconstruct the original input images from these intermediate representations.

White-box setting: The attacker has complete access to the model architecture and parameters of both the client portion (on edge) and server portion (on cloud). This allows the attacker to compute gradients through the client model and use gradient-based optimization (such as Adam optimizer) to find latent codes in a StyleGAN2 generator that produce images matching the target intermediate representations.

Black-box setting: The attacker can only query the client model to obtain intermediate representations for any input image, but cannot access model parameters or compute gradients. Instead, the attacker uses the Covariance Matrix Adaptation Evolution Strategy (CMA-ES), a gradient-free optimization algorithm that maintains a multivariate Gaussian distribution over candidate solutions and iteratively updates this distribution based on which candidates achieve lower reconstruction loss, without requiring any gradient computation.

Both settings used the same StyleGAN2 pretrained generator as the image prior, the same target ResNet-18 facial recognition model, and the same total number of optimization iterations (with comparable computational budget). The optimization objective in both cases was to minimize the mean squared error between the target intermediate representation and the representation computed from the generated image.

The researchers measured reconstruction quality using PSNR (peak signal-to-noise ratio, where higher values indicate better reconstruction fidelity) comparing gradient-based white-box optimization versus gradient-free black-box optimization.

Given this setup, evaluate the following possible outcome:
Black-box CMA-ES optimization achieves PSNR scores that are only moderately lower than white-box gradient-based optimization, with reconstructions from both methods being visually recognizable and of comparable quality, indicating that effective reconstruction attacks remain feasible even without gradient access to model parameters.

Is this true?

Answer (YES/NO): NO